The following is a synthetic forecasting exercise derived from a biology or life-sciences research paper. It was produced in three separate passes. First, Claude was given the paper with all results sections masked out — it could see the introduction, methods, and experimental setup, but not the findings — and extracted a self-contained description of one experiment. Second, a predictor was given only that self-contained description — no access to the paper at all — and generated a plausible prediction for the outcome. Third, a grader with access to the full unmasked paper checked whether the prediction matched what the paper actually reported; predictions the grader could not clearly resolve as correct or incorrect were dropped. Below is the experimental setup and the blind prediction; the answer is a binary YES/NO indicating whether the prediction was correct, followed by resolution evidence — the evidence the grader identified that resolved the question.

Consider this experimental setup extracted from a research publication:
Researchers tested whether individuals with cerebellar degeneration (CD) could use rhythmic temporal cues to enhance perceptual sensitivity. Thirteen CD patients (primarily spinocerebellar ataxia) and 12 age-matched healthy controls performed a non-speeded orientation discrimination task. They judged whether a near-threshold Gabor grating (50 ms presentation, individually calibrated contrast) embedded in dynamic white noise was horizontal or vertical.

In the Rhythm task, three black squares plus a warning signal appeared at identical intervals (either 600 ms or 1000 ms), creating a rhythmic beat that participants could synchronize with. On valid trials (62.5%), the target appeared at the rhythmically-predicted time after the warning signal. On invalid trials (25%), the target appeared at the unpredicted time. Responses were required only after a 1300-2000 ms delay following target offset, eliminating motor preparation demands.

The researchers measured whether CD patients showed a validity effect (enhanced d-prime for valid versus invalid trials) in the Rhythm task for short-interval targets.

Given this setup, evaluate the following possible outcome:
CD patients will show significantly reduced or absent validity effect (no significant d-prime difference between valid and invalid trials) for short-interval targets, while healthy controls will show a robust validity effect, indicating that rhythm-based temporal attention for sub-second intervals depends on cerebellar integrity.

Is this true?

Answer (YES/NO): NO